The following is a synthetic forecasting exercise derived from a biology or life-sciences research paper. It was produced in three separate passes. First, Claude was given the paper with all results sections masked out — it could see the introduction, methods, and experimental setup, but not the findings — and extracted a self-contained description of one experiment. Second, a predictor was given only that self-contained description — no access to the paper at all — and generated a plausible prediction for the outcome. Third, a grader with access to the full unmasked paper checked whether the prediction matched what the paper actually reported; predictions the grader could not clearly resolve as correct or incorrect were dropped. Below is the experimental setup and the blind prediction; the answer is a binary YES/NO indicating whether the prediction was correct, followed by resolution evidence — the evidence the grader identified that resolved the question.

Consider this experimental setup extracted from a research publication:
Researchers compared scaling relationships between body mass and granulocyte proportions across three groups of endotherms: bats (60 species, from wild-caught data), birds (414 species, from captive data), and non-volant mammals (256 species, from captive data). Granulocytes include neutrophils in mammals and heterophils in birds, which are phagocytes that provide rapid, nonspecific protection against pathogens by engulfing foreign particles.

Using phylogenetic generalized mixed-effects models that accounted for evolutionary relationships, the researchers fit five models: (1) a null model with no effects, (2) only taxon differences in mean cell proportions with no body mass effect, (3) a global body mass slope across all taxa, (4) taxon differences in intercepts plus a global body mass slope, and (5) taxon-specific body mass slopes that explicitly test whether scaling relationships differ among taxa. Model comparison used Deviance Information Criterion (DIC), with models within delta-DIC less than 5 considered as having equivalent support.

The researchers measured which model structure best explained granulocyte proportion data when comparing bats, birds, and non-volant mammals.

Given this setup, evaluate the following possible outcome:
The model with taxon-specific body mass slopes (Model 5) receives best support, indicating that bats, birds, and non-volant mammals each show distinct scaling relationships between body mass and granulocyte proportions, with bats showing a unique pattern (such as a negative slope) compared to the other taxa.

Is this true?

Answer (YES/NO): NO